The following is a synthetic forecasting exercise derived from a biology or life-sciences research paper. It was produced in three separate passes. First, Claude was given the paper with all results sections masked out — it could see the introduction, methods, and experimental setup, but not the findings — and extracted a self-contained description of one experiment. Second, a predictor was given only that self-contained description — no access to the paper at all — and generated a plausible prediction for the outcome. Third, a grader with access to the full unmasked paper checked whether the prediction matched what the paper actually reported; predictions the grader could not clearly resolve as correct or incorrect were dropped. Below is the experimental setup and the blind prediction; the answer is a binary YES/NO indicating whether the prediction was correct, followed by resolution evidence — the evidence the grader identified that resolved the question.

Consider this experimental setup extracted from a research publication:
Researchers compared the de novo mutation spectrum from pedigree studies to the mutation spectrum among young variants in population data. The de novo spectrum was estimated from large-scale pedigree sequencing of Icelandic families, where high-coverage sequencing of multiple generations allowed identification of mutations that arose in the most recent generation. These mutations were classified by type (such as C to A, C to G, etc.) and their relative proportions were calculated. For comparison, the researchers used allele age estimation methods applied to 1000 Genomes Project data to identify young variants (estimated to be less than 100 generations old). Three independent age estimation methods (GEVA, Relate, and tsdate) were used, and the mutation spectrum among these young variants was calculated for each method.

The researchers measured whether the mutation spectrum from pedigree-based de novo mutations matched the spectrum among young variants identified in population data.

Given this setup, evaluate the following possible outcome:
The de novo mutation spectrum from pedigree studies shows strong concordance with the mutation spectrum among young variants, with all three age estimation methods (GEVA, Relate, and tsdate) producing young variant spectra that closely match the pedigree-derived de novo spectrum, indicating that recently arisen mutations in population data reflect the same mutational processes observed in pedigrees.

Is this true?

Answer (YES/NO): NO